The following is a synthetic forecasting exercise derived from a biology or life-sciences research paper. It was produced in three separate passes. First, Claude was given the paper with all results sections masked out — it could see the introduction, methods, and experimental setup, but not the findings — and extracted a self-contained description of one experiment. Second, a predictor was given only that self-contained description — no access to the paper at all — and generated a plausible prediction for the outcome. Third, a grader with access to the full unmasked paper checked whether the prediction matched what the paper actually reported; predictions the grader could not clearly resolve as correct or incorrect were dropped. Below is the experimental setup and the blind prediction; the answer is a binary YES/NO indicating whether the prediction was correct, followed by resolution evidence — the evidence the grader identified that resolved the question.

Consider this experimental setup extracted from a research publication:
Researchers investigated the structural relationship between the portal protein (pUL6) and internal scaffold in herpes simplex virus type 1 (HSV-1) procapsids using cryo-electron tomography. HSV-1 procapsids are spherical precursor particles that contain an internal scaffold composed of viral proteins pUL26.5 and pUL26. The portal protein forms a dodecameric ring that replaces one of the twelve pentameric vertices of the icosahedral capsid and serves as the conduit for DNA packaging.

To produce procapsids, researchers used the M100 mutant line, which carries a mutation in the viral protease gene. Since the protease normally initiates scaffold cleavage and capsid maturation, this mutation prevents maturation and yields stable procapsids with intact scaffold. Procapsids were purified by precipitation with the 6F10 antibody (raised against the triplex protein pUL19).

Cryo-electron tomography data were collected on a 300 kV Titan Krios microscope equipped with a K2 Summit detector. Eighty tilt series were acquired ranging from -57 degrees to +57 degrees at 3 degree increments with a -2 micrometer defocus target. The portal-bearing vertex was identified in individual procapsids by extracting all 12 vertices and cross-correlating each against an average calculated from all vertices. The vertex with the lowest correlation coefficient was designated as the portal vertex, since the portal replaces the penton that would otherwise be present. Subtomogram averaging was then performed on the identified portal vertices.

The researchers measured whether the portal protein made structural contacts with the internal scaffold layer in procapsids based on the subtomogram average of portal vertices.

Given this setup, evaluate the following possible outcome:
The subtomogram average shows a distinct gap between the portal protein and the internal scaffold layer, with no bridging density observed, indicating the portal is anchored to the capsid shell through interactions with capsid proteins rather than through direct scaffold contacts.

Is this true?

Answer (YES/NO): NO